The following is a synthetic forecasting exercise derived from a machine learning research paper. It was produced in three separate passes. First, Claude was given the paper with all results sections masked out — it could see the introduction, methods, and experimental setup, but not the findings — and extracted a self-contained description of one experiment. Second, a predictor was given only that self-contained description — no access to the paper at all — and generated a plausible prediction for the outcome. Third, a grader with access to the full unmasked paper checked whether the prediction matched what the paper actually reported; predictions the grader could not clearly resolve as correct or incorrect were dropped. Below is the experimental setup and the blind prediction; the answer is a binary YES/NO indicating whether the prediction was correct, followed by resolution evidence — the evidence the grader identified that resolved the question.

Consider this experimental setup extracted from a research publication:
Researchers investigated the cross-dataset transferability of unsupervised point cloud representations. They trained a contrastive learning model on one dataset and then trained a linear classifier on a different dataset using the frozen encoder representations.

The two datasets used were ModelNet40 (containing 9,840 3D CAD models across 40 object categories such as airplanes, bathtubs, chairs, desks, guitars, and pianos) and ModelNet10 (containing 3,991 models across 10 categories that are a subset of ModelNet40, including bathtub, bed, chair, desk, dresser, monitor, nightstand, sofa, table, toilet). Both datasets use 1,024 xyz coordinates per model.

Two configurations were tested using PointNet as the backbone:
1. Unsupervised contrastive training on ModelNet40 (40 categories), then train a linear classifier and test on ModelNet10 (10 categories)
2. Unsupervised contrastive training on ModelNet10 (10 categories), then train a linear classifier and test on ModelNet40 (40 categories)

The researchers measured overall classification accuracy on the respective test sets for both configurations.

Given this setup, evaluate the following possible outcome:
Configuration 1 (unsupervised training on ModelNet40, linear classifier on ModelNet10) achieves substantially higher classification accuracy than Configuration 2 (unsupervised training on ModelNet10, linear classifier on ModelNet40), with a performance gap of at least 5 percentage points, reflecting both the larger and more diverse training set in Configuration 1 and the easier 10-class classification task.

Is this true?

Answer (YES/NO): YES